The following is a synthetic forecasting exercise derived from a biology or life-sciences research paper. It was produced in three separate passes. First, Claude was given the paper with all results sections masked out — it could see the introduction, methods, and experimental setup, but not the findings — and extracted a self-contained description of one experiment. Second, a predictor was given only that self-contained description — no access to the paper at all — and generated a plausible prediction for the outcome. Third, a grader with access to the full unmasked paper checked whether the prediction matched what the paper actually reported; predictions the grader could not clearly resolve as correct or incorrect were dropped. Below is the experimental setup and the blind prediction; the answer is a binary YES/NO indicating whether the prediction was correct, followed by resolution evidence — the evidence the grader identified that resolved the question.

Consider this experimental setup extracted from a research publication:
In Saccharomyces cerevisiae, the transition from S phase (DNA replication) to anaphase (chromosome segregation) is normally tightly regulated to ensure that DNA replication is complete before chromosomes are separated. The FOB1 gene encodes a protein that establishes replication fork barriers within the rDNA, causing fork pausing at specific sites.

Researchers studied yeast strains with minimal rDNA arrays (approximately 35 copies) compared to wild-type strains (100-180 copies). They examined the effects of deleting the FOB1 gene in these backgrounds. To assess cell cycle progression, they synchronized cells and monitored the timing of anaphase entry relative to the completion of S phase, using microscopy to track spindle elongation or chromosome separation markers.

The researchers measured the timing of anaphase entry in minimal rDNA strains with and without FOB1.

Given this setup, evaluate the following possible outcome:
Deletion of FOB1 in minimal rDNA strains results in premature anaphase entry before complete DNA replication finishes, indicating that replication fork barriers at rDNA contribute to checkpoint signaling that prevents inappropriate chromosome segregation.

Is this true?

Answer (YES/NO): YES